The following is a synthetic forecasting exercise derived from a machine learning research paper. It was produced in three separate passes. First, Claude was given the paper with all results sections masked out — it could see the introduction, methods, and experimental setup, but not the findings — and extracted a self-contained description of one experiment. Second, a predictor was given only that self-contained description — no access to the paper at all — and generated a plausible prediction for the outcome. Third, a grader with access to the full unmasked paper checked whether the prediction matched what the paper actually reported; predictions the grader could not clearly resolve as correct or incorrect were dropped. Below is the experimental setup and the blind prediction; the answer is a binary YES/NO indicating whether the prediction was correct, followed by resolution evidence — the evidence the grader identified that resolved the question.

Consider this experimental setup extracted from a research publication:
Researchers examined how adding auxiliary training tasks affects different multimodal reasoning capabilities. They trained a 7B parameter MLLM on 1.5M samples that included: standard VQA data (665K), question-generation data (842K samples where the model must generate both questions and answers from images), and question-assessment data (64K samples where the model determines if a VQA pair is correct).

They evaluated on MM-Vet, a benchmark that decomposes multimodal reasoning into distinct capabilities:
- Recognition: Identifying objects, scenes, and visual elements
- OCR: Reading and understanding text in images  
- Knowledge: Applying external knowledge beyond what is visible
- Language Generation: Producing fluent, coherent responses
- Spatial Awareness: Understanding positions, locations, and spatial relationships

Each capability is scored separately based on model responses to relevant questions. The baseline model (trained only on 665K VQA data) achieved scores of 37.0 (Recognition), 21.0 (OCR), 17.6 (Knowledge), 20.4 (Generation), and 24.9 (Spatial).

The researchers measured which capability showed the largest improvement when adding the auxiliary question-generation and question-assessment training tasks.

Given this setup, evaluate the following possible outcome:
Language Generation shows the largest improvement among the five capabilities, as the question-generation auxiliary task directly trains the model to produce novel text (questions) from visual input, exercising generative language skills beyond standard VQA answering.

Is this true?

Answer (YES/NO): NO